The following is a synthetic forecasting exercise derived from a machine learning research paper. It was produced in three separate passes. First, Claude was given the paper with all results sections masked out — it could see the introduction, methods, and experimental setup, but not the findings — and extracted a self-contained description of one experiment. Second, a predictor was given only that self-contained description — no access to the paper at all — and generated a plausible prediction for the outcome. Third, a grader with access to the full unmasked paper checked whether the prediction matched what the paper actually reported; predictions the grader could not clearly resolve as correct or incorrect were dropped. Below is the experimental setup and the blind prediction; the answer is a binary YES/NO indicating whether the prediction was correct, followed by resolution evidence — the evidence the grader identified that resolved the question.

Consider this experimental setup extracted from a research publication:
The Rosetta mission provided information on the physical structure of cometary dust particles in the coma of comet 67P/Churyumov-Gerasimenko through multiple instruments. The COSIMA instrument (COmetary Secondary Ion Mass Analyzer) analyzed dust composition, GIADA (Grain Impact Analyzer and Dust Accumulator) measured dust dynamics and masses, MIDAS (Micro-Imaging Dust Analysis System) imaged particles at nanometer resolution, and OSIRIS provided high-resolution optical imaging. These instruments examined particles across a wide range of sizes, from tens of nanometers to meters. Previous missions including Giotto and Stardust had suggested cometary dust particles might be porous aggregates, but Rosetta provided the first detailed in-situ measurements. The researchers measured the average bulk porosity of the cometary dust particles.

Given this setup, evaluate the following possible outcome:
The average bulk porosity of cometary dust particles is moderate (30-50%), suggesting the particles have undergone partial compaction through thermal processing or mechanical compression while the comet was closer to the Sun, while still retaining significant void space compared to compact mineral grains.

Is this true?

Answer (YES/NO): NO